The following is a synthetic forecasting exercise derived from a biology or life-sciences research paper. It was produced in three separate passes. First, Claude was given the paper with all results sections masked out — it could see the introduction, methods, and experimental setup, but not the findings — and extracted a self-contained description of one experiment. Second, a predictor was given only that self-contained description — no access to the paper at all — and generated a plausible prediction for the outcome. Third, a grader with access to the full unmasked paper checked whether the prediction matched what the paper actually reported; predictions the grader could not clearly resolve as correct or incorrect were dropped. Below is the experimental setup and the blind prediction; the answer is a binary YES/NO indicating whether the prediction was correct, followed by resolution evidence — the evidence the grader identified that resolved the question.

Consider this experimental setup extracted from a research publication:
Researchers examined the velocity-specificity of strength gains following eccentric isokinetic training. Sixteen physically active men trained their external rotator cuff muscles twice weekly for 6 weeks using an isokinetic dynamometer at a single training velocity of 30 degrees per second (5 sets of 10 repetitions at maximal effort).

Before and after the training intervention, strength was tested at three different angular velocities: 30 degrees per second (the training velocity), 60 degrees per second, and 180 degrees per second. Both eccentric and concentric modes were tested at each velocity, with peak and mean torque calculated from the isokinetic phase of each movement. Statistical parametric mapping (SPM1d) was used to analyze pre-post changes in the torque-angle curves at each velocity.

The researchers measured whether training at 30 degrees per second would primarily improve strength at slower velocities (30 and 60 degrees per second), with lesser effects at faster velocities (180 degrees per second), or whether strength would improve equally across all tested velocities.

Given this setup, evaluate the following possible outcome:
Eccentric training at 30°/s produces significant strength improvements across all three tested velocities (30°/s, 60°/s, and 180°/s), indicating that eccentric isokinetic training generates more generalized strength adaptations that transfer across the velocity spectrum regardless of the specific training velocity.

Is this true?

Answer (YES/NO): NO